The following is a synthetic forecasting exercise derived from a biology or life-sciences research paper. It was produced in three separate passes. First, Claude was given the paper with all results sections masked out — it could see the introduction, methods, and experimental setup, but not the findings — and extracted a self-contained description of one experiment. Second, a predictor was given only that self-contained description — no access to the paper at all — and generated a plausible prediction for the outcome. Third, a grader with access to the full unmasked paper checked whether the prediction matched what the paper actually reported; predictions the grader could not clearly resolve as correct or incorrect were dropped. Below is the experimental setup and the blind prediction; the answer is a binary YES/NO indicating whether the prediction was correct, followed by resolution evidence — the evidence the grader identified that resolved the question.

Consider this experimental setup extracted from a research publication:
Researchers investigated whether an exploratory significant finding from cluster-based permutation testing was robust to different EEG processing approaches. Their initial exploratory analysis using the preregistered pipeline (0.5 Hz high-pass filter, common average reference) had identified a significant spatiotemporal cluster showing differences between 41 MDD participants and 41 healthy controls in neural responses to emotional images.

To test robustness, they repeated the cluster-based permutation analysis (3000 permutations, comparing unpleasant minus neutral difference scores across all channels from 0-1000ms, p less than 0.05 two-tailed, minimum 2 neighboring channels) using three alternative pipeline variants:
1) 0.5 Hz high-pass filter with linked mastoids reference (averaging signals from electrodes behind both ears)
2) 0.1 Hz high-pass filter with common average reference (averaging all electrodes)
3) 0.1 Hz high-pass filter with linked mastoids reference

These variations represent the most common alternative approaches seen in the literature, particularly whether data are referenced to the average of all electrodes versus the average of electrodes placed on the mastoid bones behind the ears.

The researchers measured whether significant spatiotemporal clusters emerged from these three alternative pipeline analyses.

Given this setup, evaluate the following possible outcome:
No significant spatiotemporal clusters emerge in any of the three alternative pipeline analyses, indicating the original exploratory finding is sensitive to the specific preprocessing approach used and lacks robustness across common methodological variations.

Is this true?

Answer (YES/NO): YES